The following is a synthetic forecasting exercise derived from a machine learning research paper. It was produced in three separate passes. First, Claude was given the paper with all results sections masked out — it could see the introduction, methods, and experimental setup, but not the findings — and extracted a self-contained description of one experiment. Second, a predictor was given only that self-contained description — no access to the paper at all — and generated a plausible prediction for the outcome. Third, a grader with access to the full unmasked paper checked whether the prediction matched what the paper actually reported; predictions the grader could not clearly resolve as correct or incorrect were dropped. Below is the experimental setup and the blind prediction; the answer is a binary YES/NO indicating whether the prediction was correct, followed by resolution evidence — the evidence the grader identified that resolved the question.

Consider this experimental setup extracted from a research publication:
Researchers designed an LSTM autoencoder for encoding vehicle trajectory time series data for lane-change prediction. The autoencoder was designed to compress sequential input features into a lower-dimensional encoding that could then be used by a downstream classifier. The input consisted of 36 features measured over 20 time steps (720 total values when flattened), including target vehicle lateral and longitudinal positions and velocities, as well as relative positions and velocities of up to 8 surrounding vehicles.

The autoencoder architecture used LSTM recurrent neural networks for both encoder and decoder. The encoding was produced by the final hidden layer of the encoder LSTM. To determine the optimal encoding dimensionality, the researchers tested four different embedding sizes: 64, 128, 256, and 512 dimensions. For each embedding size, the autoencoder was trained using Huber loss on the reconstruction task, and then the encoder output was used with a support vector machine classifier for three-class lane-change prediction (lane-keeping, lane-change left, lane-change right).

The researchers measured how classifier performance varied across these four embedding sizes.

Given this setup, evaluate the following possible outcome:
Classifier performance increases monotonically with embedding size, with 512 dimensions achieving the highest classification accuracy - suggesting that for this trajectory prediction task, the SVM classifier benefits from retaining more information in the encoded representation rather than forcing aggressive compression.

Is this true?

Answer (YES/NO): NO